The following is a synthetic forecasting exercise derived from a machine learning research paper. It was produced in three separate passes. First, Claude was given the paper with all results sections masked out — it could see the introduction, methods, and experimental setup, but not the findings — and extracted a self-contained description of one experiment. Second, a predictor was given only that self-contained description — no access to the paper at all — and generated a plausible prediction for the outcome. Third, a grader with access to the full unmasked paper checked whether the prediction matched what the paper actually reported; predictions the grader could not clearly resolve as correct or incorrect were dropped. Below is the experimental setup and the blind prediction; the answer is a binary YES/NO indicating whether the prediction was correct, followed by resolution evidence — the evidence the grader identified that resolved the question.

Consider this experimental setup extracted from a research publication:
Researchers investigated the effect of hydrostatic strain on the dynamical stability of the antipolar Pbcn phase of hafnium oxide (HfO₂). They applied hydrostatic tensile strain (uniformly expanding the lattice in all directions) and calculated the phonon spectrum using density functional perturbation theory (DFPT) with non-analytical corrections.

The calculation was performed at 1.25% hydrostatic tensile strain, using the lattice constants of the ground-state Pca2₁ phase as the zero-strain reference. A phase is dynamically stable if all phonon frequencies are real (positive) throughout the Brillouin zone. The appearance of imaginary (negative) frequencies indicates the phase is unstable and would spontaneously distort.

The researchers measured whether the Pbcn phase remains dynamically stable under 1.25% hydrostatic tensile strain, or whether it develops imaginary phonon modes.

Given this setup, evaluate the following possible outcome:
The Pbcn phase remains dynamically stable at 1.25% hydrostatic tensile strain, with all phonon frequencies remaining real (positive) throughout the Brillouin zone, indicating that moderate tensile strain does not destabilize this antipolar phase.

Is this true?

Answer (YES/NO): NO